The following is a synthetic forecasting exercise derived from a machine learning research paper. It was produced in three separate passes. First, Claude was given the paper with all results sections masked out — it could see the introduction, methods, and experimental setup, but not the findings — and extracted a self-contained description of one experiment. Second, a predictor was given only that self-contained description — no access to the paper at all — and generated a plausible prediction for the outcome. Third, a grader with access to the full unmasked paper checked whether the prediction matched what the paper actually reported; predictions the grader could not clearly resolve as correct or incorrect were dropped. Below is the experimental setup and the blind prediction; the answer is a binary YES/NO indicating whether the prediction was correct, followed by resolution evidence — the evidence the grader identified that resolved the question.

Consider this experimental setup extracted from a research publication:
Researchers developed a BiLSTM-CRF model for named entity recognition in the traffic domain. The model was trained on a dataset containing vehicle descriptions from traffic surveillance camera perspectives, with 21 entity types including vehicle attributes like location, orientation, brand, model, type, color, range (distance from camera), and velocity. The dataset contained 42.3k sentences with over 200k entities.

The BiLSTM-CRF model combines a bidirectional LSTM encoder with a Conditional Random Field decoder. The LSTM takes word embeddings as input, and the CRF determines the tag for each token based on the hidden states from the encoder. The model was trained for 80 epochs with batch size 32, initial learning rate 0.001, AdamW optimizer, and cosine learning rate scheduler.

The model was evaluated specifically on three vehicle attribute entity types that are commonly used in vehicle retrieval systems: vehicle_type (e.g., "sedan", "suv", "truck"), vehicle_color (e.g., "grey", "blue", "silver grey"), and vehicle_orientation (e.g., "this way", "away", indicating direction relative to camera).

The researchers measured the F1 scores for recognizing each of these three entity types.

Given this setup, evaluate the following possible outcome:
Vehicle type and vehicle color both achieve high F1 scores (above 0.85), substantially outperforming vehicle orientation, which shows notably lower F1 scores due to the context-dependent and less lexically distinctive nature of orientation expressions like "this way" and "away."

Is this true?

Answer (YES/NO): NO